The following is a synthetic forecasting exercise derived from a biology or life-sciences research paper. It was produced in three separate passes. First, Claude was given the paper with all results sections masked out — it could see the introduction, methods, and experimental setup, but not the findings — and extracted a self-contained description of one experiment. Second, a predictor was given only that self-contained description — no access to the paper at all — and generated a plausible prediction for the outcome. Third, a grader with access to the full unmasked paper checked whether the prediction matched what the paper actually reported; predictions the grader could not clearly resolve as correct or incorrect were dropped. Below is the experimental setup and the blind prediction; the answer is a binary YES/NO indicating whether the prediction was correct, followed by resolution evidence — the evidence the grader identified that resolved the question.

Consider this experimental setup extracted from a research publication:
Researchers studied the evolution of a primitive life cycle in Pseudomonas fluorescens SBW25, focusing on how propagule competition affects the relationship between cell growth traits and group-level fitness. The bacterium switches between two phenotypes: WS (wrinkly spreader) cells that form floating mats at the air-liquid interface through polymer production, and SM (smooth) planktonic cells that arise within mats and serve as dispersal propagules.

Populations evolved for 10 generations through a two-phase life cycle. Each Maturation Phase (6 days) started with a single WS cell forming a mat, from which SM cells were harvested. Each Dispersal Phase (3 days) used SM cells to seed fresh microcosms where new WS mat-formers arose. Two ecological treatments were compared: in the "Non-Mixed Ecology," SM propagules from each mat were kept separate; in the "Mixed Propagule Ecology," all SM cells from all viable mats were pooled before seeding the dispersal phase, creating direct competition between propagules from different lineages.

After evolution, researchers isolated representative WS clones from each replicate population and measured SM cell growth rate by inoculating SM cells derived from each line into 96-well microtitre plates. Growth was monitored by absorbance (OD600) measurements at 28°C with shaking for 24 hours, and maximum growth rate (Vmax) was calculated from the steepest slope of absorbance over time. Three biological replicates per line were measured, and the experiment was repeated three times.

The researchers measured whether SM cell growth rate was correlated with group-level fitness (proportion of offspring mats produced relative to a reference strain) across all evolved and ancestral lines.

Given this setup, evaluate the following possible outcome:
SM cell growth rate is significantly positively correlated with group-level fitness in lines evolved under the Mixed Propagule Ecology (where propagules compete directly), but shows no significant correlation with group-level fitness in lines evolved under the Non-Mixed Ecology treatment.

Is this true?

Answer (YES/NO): NO